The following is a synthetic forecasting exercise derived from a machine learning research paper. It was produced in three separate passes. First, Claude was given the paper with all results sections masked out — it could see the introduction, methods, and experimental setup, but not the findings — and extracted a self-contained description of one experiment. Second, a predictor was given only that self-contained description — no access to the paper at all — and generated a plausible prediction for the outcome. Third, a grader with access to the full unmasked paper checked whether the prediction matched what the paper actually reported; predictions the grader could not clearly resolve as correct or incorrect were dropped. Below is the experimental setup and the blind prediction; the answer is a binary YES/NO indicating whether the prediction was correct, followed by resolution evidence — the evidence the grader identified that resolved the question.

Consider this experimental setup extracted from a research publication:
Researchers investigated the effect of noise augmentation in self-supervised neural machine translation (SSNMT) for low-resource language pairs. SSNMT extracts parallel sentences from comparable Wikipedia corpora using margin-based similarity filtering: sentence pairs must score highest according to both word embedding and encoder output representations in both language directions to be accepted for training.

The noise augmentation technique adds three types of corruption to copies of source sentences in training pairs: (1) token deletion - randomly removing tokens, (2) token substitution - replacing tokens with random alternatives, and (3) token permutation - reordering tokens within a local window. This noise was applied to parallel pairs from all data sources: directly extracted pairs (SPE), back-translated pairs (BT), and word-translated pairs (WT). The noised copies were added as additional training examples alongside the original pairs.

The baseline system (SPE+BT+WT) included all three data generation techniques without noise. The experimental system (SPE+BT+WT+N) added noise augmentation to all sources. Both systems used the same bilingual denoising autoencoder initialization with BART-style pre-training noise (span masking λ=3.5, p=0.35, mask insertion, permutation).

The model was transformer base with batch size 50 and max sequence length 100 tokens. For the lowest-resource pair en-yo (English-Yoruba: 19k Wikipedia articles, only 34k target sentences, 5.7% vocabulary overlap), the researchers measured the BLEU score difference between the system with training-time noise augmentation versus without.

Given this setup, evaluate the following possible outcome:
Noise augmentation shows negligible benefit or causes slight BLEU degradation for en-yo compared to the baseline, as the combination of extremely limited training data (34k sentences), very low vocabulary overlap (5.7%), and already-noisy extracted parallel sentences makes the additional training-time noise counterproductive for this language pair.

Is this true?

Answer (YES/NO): YES